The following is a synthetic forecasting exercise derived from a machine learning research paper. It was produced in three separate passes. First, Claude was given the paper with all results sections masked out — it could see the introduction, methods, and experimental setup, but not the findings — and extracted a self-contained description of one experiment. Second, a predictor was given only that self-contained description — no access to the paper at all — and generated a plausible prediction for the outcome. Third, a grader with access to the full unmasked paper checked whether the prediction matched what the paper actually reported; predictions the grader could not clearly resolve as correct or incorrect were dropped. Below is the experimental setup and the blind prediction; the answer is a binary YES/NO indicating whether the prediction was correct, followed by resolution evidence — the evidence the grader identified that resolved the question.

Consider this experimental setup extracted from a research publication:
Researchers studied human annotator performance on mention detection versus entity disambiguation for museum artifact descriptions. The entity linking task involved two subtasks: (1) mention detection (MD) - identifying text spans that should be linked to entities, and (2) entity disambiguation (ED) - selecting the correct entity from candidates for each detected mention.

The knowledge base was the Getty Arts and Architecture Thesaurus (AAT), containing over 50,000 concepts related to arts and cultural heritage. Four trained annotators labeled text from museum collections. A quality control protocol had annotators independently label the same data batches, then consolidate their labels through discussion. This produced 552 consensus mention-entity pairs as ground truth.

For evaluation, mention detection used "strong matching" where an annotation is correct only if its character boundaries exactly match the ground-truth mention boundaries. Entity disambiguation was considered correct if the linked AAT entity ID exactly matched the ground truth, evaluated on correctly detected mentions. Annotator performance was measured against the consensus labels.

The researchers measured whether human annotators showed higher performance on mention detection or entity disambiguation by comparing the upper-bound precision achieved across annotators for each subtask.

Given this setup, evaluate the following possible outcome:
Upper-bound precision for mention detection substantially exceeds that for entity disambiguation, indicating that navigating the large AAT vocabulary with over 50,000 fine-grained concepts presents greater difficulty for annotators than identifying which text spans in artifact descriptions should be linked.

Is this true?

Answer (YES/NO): YES